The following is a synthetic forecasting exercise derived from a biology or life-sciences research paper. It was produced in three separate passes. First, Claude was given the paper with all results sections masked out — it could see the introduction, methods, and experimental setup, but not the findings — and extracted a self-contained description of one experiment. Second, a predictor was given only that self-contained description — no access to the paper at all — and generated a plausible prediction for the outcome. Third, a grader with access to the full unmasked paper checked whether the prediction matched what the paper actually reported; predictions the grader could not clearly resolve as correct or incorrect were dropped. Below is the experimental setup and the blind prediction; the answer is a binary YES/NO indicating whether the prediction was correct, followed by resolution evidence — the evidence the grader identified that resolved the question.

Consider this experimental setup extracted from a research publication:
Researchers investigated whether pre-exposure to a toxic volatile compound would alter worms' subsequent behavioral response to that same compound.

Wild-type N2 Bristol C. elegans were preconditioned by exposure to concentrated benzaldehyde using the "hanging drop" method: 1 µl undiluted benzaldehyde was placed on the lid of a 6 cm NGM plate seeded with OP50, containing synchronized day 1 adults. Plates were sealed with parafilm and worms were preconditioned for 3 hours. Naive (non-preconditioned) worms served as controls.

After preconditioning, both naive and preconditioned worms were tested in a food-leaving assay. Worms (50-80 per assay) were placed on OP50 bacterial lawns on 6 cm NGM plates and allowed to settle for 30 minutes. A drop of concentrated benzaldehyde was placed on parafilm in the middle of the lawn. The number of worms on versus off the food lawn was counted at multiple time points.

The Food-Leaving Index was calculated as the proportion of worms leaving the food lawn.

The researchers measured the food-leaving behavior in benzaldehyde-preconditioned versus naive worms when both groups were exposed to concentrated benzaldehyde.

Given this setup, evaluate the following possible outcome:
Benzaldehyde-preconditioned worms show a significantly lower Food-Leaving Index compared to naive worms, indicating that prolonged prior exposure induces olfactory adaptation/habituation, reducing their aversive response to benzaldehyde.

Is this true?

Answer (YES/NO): NO